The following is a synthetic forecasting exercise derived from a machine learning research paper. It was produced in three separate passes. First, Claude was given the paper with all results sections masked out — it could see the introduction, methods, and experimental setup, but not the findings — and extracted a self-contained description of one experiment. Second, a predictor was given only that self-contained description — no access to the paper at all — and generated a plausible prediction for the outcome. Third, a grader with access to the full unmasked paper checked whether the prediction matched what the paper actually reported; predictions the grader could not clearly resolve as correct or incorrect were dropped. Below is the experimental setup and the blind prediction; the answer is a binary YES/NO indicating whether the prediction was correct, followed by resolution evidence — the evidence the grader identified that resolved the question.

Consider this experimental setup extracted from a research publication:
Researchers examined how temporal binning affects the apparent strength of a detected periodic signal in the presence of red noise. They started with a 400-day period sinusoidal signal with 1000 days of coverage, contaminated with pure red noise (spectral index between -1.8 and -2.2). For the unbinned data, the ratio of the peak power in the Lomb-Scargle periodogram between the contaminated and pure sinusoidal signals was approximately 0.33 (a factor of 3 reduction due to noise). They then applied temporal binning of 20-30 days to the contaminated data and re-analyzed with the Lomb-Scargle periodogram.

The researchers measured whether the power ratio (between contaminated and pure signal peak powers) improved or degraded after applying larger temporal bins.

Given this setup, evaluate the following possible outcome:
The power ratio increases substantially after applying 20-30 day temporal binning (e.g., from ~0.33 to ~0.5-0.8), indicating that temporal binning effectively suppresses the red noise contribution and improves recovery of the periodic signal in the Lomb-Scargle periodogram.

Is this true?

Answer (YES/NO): NO